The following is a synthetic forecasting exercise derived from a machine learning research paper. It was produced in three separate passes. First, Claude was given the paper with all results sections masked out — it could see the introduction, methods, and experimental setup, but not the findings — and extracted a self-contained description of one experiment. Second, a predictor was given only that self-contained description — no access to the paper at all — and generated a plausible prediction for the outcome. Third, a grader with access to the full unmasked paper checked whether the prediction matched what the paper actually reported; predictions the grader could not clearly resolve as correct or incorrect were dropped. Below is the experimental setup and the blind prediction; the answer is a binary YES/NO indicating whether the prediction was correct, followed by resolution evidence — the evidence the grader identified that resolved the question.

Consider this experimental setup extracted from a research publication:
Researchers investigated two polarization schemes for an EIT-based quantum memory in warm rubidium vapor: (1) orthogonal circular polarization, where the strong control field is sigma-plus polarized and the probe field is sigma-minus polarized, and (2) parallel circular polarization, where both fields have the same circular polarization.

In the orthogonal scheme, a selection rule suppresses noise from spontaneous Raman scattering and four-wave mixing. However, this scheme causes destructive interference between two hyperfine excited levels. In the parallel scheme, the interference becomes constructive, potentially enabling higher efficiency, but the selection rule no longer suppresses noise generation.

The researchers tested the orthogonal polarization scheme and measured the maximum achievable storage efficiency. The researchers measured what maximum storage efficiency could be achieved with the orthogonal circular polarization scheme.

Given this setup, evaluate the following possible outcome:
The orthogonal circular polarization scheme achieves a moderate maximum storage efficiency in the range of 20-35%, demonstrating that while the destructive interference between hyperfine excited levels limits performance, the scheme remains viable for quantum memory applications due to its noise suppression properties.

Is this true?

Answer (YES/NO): NO